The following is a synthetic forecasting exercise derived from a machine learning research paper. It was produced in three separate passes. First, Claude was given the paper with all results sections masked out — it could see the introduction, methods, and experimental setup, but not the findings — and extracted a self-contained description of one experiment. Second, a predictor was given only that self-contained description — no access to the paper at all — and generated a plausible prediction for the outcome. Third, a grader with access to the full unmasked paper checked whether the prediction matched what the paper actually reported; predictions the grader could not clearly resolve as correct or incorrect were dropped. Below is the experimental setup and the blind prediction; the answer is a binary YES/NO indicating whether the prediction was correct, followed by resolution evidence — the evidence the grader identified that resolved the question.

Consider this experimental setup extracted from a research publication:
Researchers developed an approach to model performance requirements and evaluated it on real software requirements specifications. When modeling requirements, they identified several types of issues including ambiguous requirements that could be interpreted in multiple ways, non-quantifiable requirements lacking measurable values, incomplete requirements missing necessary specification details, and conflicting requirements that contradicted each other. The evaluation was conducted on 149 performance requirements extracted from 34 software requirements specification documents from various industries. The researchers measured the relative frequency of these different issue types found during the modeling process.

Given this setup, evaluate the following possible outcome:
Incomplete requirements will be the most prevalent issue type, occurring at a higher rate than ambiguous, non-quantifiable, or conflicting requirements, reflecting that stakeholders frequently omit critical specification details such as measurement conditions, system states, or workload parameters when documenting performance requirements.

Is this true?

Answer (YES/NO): YES